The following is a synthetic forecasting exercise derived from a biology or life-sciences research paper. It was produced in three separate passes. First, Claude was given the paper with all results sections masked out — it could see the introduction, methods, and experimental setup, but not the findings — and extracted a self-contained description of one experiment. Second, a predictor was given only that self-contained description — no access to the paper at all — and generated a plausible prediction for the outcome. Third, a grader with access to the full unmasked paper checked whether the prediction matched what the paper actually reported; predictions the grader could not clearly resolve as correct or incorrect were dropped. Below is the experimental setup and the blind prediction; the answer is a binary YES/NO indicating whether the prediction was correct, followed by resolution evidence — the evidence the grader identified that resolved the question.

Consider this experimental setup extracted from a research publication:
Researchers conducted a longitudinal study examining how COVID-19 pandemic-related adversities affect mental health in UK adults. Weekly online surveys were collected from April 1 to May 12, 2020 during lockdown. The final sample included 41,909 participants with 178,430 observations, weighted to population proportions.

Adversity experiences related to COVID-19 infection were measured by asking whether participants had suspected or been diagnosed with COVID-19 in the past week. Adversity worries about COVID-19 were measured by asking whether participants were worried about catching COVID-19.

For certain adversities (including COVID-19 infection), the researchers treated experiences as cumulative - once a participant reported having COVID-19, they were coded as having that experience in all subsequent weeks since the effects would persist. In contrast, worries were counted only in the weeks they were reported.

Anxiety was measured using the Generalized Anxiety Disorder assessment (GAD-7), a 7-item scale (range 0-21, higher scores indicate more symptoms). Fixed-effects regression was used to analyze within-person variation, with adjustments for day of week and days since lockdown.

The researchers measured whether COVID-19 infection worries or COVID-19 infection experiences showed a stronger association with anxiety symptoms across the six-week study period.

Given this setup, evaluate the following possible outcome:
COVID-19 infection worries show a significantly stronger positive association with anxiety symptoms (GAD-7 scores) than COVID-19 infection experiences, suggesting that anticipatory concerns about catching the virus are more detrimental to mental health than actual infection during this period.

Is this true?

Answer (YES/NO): YES